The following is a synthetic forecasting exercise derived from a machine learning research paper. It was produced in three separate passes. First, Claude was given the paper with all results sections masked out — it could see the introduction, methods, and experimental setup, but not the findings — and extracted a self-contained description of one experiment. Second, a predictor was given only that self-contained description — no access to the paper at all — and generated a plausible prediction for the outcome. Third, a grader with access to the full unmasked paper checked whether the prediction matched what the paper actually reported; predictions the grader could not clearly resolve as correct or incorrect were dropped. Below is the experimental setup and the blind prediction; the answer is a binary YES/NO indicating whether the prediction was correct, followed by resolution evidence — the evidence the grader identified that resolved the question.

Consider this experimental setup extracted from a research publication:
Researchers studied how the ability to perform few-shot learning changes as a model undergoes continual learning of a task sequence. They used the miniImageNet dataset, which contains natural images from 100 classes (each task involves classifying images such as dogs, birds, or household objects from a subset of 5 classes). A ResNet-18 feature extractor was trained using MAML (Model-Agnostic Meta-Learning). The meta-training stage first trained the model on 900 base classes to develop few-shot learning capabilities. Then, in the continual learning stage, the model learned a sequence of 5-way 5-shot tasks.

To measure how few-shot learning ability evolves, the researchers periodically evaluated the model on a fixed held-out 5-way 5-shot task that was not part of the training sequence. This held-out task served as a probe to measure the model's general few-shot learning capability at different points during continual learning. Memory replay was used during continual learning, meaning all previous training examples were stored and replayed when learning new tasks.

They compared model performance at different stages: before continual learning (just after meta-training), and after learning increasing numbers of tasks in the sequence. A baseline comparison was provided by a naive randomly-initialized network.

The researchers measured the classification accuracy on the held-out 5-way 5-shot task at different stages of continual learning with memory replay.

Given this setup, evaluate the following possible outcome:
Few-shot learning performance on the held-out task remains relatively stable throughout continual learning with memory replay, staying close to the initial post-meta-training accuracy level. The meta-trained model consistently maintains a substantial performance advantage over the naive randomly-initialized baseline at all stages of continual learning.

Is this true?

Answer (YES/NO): NO